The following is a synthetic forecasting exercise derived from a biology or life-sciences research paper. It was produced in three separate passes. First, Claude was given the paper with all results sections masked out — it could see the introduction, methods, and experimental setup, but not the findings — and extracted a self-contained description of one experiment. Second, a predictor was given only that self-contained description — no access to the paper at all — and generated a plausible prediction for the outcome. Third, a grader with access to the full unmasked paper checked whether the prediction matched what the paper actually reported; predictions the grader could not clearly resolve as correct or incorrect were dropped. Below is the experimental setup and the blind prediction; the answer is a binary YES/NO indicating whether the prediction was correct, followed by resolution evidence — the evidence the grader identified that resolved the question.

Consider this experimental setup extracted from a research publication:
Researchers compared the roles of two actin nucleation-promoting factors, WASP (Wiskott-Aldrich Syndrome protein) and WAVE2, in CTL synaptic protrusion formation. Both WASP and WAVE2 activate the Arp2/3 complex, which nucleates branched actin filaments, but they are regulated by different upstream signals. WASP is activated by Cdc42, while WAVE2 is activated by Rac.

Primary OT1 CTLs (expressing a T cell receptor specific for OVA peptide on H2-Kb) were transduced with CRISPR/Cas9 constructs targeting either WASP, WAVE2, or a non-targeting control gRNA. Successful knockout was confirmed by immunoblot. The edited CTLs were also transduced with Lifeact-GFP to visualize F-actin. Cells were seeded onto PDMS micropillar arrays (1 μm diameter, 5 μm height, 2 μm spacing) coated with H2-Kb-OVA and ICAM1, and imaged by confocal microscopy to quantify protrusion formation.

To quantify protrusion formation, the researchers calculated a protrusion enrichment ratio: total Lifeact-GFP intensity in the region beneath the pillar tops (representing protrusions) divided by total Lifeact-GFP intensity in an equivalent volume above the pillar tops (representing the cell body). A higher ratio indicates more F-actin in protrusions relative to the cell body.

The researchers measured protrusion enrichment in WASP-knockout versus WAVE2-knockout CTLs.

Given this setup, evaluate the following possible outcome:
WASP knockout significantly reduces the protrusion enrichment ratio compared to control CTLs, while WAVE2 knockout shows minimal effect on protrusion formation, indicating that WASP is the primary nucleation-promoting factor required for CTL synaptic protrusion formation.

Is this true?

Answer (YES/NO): NO